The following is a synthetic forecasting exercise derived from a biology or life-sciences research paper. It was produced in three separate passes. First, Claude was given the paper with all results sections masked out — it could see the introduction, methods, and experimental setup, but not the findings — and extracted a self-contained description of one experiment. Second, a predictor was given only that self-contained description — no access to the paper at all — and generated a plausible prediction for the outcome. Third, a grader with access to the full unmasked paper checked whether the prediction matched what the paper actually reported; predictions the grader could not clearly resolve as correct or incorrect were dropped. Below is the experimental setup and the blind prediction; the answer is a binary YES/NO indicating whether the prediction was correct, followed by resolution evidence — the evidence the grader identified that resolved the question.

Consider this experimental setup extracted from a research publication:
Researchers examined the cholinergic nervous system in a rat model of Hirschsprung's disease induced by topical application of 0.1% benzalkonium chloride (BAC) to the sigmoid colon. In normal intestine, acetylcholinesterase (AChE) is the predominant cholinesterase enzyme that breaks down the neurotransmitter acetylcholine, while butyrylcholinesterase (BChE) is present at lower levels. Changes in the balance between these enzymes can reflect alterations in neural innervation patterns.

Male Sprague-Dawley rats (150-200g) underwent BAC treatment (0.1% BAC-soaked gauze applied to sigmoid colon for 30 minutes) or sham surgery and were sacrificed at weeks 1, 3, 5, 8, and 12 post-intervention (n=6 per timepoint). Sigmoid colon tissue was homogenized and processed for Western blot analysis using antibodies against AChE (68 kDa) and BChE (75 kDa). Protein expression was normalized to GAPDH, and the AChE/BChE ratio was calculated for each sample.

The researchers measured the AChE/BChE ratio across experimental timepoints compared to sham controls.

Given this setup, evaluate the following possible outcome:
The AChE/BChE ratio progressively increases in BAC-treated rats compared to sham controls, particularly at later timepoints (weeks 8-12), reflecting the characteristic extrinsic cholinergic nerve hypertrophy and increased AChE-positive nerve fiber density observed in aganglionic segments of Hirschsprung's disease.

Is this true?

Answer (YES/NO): NO